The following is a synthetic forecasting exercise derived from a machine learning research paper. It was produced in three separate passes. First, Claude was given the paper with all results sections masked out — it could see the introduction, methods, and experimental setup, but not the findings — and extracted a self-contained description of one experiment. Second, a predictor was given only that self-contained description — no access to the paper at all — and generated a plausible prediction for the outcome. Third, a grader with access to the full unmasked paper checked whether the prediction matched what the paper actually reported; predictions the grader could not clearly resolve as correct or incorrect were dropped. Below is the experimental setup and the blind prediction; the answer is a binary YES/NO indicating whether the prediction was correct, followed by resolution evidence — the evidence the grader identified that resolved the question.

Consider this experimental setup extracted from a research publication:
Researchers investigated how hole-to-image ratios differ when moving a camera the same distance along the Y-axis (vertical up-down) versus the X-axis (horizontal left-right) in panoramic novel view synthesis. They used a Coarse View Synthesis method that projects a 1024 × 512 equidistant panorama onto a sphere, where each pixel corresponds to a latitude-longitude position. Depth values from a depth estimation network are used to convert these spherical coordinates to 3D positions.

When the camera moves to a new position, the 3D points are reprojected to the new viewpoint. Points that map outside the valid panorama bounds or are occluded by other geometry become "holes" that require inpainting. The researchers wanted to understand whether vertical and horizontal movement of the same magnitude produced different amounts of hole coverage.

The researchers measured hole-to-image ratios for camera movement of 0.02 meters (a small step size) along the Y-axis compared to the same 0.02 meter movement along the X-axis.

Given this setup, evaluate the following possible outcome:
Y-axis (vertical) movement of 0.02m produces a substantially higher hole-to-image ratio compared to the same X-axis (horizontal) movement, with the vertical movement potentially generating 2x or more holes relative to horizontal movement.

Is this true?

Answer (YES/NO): NO